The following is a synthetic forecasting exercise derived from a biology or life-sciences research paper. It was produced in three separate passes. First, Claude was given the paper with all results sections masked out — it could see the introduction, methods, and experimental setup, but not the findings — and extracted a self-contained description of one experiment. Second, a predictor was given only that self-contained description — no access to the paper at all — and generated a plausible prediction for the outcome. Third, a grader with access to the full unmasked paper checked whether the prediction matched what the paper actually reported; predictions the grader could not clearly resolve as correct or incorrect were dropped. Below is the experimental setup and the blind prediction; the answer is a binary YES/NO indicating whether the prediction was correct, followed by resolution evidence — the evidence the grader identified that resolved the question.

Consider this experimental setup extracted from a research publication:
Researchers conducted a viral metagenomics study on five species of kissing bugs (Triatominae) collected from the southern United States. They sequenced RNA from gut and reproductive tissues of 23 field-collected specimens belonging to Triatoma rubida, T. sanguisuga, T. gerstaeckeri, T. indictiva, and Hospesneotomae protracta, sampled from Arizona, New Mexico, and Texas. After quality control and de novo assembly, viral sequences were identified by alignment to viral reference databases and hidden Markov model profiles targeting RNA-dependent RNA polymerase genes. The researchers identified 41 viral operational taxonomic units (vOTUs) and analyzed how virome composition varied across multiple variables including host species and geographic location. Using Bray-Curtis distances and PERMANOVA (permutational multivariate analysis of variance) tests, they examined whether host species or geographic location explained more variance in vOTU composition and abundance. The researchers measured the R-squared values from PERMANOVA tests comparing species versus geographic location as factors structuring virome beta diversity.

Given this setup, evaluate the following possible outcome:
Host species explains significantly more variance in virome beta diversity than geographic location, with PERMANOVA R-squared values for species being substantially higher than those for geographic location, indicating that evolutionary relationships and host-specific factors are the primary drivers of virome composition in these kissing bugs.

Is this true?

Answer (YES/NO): YES